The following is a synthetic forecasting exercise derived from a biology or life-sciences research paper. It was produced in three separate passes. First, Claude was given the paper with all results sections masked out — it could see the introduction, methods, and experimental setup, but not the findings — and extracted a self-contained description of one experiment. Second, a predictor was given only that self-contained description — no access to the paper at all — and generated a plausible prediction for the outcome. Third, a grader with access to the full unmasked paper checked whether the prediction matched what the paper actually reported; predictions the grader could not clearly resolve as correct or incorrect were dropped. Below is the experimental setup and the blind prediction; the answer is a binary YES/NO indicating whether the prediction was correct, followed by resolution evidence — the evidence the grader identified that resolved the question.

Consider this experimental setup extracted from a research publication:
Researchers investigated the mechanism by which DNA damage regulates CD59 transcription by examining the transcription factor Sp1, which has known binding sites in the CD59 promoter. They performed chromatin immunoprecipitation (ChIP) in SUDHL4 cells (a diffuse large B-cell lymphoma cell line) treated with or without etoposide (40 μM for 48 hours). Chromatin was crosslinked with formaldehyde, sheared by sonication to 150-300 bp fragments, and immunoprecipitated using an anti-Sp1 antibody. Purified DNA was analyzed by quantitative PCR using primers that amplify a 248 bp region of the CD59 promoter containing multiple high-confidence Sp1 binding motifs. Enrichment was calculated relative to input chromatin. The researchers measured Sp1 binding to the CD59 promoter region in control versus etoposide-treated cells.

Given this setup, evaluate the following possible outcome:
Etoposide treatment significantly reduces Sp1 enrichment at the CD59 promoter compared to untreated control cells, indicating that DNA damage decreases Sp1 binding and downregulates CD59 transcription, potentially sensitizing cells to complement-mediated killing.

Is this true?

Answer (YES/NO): NO